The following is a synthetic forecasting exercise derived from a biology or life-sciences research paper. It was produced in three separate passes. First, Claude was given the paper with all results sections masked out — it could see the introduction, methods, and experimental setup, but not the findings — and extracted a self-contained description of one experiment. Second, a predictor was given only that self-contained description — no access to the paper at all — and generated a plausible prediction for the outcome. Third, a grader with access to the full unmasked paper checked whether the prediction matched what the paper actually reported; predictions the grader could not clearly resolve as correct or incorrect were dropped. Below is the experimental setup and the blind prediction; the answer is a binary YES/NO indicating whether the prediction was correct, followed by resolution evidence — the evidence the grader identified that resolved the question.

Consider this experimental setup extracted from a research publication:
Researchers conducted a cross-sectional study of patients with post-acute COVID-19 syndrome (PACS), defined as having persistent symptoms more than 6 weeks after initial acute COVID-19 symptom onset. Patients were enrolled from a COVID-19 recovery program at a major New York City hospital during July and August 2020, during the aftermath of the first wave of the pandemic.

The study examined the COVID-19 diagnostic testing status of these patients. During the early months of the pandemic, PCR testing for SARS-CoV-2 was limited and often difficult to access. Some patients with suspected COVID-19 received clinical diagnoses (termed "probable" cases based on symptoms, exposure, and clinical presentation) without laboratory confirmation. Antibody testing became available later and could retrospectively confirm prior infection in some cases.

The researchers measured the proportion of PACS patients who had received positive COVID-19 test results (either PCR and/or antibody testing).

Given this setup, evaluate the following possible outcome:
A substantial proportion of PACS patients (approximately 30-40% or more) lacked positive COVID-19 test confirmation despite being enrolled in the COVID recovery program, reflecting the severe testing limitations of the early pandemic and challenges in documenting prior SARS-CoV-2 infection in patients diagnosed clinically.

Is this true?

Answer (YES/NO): YES